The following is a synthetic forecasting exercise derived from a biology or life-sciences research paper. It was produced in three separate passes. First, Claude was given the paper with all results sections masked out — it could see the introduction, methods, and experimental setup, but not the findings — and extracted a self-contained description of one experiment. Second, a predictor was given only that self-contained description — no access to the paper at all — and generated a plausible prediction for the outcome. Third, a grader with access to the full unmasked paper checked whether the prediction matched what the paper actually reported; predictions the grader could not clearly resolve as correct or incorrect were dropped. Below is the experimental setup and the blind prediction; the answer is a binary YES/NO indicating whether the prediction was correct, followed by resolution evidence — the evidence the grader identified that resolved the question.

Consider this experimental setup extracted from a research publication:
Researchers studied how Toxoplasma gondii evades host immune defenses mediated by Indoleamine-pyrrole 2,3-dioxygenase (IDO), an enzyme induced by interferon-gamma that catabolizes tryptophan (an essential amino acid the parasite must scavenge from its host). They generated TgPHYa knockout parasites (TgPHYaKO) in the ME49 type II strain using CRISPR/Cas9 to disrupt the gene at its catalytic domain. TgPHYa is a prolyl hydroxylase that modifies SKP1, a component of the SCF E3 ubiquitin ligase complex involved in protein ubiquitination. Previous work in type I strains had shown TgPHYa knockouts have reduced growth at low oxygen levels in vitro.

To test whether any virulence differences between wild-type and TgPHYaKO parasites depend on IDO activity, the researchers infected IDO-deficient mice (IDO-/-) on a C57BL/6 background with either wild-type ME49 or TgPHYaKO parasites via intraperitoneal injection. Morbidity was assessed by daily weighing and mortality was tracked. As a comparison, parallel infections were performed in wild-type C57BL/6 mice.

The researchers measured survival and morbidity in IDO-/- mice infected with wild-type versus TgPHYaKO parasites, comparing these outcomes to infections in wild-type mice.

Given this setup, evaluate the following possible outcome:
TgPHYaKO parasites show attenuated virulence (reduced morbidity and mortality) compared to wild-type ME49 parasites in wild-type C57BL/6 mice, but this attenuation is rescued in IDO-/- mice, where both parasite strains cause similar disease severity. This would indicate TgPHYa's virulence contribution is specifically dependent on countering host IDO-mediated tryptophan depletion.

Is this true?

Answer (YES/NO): NO